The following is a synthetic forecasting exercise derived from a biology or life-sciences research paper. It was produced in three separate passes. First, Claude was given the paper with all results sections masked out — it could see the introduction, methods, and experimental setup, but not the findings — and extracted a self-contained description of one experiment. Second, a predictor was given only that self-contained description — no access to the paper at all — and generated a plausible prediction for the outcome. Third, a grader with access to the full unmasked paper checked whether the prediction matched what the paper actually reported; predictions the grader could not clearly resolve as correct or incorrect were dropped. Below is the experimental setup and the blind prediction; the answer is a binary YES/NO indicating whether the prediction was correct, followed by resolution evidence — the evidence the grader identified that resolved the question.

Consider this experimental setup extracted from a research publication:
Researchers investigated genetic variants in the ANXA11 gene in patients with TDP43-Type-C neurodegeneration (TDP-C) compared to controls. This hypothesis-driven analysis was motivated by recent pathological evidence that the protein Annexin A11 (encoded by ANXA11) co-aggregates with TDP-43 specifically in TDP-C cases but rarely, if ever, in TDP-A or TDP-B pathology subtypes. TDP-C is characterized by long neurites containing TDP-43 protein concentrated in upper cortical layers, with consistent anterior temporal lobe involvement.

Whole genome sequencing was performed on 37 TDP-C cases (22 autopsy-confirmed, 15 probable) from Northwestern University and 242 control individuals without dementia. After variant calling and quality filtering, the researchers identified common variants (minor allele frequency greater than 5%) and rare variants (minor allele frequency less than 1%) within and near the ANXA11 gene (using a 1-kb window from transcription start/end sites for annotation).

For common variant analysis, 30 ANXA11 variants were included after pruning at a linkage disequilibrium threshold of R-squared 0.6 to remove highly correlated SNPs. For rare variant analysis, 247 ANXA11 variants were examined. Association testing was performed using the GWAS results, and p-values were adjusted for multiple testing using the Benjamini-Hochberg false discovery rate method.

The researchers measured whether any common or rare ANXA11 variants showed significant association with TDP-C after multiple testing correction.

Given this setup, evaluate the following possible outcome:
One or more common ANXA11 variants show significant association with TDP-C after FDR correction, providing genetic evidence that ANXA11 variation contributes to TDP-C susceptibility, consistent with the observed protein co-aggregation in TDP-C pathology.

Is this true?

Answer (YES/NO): YES